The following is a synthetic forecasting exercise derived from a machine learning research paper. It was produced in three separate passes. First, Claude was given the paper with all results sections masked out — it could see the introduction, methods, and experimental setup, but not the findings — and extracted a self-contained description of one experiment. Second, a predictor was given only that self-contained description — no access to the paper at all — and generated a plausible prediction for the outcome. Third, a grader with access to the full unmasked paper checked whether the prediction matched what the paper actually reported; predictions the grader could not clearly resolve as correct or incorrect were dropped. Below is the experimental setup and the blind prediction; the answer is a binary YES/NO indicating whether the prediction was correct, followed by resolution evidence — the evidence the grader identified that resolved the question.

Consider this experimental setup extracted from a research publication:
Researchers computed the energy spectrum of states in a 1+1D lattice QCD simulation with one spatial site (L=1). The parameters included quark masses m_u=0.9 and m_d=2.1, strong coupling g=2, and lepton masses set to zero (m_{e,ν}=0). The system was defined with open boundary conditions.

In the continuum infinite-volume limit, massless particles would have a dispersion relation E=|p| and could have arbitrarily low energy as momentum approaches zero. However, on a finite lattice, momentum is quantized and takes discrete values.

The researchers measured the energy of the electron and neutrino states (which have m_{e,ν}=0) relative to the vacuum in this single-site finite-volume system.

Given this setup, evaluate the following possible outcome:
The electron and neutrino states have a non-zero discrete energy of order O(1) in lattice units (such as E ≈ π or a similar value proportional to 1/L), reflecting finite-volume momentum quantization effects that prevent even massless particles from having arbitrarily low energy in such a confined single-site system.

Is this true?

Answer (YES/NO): YES